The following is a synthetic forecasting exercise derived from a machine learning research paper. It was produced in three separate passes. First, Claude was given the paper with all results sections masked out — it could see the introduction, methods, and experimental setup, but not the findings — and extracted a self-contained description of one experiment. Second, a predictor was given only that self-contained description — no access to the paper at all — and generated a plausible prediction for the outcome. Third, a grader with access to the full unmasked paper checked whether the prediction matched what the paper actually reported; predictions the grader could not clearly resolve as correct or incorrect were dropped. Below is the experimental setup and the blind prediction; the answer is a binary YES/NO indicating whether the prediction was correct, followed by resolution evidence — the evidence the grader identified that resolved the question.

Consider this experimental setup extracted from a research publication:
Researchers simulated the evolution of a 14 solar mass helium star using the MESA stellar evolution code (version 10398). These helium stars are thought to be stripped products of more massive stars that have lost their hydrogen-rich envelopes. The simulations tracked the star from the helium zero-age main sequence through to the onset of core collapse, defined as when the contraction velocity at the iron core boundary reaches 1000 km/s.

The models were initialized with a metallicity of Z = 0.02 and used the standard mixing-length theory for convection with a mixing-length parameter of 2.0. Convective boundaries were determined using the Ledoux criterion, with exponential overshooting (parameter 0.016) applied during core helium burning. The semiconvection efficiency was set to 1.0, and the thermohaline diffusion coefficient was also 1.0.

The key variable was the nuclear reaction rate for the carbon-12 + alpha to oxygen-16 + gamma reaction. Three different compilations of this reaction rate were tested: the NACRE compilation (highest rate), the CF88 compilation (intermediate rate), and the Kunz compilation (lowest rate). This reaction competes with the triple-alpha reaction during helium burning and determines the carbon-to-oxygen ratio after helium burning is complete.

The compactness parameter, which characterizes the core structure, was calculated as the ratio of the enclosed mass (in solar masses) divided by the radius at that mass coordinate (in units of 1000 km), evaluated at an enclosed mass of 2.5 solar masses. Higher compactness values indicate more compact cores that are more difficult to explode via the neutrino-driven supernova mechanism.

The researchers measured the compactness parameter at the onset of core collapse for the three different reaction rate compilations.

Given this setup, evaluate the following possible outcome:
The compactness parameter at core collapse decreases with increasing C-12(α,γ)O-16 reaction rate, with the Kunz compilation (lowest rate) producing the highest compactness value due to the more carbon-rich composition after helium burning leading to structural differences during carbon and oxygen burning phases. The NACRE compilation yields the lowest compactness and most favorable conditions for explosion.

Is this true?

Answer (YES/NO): NO